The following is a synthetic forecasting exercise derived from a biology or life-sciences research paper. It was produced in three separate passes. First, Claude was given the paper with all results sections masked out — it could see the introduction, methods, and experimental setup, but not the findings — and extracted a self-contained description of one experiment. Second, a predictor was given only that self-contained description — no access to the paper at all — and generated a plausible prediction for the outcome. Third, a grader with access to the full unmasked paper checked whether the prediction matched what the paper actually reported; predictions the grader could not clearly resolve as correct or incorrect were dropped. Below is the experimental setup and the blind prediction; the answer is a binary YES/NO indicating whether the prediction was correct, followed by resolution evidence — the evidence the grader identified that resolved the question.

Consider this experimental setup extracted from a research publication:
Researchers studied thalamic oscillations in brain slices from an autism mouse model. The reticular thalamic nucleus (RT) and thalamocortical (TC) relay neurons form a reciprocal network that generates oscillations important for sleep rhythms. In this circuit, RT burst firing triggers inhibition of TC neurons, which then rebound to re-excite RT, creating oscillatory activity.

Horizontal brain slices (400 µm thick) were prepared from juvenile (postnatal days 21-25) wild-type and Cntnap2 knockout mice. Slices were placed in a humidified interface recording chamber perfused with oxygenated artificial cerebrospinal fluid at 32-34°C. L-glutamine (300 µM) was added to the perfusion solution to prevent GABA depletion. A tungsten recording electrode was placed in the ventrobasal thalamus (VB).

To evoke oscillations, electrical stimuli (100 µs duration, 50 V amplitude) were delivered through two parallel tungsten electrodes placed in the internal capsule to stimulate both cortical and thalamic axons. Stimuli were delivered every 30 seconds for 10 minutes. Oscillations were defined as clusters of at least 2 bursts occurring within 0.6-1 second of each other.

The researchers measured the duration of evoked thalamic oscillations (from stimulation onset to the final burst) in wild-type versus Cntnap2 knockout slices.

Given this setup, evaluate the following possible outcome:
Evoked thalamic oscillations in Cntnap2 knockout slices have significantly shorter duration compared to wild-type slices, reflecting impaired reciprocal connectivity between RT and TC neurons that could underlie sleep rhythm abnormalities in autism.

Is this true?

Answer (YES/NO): NO